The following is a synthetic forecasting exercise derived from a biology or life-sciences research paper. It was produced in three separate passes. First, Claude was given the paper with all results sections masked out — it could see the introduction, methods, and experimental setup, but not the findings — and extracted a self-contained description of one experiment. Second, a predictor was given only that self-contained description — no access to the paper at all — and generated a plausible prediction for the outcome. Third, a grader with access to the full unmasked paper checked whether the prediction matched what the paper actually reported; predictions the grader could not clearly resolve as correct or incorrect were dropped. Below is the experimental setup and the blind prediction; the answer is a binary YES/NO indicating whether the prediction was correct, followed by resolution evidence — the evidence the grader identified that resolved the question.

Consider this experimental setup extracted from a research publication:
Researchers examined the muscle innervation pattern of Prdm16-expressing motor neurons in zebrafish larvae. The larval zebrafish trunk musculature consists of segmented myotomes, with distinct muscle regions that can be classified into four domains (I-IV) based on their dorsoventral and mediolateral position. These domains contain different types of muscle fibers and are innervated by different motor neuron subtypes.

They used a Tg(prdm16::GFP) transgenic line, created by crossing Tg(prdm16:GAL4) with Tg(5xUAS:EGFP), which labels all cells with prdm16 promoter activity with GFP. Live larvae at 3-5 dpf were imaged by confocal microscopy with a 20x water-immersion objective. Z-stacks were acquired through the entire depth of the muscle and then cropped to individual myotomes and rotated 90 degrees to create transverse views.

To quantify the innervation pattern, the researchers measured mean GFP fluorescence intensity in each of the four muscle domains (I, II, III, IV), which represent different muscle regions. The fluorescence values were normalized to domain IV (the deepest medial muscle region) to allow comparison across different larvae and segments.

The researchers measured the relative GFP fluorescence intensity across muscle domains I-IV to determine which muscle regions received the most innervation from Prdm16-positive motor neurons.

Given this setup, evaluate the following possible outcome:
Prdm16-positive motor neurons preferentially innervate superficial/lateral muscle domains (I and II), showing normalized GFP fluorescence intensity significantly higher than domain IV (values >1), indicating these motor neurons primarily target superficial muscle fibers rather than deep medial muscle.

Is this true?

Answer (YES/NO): NO